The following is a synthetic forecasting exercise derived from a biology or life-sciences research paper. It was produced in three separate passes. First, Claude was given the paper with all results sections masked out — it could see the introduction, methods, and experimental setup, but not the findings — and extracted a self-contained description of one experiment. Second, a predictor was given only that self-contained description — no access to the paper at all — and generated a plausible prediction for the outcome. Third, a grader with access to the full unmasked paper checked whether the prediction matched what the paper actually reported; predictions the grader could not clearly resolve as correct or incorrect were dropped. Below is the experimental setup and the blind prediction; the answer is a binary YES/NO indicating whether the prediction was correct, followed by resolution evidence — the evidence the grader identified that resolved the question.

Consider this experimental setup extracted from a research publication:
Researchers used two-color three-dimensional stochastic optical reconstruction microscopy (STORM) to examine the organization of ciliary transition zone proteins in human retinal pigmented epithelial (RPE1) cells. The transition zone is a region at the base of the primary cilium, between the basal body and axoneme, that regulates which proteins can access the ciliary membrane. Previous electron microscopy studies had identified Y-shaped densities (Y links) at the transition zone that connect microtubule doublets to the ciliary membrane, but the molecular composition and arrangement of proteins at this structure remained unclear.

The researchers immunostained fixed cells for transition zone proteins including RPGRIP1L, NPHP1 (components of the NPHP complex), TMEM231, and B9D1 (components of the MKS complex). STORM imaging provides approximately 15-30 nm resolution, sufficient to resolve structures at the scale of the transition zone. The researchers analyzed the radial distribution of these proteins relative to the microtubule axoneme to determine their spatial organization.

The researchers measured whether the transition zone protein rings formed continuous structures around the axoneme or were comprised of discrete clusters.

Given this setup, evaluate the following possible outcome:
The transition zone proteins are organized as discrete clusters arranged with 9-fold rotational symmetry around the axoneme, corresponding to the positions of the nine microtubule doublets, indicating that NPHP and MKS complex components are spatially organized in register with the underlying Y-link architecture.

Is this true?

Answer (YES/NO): NO